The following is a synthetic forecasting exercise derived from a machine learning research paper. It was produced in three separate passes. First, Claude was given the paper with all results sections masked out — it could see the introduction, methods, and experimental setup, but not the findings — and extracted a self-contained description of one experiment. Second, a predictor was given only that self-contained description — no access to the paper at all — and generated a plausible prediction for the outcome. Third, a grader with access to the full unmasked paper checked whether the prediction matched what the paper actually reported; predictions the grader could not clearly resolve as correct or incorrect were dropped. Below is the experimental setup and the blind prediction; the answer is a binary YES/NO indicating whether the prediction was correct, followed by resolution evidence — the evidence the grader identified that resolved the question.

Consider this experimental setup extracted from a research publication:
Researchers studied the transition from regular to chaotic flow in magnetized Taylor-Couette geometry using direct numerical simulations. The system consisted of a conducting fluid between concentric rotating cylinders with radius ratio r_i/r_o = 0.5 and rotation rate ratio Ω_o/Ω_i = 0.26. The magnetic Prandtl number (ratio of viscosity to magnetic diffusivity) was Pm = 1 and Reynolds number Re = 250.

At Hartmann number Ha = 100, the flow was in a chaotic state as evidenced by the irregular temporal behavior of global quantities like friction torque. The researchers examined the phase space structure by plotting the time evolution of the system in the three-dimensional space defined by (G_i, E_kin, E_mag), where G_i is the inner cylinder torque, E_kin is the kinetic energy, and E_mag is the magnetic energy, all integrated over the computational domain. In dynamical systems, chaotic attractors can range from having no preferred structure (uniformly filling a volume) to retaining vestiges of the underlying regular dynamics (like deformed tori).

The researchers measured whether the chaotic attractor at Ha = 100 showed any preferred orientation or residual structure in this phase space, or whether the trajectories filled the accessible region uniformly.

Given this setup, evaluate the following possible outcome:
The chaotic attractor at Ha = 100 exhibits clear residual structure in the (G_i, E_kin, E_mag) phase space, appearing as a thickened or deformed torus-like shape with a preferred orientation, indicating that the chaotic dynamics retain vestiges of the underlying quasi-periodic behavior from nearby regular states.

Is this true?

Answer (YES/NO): YES